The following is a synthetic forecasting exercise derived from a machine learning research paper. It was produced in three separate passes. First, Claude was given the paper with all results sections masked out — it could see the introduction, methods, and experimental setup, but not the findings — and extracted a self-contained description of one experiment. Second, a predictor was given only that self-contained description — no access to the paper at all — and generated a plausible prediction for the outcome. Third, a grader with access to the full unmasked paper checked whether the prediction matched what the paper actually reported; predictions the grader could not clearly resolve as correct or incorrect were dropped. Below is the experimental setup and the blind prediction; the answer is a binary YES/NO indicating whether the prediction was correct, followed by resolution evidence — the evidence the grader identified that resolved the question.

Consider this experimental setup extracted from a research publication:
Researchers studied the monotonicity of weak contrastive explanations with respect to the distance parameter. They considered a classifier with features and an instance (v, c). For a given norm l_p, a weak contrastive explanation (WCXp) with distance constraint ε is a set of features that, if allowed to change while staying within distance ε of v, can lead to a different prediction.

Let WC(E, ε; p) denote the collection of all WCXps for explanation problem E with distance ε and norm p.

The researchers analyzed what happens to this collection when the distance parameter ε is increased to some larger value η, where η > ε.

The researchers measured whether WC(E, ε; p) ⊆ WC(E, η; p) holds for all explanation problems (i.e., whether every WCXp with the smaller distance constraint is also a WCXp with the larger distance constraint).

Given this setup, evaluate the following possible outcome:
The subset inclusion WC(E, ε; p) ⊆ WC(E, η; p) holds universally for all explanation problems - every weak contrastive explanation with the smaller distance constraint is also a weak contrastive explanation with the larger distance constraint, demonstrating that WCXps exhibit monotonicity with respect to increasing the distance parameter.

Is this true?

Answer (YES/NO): YES